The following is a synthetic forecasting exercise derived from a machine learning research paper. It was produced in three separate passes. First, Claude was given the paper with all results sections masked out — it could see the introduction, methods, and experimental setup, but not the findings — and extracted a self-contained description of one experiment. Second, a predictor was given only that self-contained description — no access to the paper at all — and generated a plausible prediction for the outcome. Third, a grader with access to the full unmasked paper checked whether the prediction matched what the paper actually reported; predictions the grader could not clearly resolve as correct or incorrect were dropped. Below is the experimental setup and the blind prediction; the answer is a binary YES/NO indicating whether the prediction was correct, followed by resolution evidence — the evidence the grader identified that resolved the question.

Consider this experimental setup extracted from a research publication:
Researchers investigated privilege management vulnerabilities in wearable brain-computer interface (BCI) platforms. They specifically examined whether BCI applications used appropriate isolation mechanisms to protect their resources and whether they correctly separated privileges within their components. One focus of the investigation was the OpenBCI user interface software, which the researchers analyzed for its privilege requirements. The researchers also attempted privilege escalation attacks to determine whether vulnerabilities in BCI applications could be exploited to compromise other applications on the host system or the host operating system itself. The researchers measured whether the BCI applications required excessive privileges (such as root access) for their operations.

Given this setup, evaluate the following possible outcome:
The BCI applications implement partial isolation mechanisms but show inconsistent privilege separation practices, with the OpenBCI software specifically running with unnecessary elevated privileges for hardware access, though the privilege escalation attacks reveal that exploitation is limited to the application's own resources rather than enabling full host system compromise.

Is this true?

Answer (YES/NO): NO